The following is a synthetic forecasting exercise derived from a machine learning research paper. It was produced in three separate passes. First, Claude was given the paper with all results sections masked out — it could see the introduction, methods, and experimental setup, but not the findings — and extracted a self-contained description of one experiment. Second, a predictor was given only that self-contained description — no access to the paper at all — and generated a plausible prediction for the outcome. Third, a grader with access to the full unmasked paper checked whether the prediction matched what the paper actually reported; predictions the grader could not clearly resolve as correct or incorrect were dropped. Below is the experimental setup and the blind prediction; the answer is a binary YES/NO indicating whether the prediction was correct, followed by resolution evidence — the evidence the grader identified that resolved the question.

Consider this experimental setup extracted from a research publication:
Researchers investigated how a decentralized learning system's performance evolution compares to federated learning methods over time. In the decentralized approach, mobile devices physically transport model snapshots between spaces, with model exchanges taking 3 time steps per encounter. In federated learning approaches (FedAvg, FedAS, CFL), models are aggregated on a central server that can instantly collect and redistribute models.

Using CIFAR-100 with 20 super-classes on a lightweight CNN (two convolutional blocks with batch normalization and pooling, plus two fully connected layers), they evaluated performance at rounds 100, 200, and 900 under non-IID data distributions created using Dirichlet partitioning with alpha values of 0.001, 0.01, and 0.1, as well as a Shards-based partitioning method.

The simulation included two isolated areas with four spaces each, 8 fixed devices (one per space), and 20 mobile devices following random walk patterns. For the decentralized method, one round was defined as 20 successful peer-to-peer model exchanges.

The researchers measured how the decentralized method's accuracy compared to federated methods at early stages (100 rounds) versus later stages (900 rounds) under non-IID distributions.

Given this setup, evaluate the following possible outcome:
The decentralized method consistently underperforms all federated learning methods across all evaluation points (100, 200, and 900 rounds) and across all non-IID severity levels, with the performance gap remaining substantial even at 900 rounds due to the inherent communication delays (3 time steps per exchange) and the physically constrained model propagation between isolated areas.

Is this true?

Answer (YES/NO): NO